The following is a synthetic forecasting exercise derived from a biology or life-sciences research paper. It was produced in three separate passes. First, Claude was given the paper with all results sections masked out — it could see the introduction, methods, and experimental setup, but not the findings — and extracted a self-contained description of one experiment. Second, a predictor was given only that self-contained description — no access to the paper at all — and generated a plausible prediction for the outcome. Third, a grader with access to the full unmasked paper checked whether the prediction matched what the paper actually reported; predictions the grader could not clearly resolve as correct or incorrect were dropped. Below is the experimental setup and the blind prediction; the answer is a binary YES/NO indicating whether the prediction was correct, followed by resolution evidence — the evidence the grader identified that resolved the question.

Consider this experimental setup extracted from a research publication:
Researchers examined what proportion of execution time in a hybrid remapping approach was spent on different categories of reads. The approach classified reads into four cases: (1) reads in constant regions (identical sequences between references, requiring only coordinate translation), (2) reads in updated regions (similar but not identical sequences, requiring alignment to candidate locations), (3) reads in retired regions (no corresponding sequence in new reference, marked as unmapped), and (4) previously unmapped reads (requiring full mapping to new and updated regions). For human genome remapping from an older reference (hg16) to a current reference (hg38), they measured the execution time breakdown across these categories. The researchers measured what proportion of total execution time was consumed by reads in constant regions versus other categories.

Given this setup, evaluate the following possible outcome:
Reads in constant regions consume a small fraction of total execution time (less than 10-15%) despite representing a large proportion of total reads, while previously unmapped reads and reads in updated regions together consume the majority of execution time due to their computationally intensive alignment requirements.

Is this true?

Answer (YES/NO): NO